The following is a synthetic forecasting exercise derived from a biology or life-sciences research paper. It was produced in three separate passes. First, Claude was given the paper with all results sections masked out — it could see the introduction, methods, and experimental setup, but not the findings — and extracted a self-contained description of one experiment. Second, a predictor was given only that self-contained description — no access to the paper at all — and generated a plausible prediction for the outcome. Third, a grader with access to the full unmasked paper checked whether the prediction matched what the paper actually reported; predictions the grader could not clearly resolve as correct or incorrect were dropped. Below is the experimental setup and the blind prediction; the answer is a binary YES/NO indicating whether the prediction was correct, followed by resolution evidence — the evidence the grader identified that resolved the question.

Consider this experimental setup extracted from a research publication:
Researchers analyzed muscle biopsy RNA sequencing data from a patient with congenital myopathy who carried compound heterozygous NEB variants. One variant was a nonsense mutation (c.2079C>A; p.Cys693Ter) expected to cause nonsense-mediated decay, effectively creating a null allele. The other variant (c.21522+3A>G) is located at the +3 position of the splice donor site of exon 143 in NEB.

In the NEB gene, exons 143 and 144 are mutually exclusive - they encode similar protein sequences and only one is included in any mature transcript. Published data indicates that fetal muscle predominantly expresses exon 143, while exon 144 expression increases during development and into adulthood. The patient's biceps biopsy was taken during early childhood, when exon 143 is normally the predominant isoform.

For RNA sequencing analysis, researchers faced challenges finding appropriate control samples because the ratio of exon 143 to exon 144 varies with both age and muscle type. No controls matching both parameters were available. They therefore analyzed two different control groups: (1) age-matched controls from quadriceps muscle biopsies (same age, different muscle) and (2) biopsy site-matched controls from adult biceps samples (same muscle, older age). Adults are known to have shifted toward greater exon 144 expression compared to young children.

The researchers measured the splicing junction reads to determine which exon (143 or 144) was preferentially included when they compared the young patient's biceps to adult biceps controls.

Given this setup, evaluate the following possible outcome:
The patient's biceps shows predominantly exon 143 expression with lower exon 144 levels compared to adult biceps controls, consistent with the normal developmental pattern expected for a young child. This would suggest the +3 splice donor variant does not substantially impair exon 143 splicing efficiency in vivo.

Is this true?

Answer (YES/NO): NO